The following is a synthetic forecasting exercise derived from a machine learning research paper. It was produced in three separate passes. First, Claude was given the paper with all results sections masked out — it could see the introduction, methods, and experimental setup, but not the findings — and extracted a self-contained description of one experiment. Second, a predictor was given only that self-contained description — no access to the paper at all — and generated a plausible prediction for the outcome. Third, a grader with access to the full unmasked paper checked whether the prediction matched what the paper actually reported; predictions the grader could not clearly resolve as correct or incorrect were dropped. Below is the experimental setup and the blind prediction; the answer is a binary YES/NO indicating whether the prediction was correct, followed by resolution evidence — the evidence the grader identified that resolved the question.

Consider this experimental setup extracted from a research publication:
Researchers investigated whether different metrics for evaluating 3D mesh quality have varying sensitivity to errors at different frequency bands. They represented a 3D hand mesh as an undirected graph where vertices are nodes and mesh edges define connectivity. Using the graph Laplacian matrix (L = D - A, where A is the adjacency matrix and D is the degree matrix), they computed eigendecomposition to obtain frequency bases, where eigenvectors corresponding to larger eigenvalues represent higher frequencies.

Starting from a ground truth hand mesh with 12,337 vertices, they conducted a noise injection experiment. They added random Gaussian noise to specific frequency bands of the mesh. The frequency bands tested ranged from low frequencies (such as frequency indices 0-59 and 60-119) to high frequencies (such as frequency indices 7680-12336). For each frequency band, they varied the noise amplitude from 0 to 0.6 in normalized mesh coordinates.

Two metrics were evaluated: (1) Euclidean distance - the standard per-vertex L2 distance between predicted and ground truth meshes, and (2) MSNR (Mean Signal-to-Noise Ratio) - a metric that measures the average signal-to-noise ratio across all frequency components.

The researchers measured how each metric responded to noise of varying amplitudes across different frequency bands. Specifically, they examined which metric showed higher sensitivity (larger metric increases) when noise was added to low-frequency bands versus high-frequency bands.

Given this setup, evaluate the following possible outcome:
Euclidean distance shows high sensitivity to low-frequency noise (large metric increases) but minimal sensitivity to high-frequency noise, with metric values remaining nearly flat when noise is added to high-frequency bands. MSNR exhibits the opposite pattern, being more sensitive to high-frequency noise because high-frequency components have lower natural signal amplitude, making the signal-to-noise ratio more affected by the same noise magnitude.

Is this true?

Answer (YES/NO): YES